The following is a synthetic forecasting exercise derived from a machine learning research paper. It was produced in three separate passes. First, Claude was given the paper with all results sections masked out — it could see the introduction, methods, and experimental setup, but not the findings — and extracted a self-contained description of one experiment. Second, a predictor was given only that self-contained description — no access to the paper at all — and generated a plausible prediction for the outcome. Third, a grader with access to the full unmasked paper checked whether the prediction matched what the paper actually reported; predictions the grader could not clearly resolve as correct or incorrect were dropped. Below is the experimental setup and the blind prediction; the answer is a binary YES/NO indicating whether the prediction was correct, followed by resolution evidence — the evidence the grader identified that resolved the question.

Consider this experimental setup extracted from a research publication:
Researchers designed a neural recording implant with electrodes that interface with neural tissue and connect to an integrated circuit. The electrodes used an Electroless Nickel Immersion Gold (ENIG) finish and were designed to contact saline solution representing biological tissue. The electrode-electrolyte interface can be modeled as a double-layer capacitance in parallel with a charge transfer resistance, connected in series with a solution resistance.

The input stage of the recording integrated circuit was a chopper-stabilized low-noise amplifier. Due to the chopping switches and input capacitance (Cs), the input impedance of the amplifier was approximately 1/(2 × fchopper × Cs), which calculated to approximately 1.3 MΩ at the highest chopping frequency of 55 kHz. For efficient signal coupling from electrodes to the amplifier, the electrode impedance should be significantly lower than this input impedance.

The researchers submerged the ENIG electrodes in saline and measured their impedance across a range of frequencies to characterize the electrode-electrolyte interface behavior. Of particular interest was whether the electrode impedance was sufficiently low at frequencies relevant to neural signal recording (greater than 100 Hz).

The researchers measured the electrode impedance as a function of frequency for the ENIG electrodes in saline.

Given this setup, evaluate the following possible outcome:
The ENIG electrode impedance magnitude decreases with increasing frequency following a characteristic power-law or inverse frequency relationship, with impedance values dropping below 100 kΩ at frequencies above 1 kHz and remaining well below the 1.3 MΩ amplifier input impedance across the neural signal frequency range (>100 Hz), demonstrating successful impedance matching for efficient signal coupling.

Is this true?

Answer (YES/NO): NO